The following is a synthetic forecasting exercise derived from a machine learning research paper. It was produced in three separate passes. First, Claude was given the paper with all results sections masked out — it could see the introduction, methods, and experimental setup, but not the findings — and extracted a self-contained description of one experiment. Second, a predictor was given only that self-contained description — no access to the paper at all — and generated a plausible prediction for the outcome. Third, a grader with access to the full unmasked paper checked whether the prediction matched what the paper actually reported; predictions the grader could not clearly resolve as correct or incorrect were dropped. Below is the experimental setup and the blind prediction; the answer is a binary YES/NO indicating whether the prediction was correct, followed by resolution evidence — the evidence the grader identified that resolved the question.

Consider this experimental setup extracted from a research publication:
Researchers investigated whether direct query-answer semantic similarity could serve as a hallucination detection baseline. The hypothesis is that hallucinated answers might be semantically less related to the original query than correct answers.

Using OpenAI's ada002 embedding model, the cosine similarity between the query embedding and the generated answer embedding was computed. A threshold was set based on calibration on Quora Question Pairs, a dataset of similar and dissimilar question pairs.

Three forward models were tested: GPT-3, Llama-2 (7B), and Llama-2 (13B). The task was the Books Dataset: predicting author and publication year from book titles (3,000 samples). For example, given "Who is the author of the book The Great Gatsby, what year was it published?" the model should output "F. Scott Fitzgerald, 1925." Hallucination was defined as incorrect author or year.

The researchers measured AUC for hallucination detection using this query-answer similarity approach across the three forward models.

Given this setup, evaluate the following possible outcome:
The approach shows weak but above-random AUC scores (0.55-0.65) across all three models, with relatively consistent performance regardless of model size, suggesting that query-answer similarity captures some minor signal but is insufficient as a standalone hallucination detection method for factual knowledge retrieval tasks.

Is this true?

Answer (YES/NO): NO